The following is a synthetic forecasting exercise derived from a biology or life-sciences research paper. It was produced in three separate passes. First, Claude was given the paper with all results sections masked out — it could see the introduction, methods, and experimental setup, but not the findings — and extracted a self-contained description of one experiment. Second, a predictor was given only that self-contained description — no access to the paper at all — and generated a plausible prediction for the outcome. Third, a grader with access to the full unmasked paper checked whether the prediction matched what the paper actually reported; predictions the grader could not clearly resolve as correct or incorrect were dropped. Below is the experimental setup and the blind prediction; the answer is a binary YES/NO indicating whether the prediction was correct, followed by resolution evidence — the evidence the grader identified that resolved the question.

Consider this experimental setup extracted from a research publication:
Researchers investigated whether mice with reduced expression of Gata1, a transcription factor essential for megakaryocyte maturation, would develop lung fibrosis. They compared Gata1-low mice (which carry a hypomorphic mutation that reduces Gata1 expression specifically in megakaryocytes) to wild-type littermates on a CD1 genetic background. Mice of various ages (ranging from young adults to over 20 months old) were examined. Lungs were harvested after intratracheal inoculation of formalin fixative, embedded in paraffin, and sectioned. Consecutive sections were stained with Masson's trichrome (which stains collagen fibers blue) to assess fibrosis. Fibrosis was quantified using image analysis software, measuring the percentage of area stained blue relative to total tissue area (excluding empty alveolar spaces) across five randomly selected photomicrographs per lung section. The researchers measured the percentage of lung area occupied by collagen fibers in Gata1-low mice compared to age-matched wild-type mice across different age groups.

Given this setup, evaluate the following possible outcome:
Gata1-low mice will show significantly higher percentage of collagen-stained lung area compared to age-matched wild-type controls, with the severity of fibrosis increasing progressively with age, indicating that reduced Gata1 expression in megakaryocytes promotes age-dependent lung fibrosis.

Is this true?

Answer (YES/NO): YES